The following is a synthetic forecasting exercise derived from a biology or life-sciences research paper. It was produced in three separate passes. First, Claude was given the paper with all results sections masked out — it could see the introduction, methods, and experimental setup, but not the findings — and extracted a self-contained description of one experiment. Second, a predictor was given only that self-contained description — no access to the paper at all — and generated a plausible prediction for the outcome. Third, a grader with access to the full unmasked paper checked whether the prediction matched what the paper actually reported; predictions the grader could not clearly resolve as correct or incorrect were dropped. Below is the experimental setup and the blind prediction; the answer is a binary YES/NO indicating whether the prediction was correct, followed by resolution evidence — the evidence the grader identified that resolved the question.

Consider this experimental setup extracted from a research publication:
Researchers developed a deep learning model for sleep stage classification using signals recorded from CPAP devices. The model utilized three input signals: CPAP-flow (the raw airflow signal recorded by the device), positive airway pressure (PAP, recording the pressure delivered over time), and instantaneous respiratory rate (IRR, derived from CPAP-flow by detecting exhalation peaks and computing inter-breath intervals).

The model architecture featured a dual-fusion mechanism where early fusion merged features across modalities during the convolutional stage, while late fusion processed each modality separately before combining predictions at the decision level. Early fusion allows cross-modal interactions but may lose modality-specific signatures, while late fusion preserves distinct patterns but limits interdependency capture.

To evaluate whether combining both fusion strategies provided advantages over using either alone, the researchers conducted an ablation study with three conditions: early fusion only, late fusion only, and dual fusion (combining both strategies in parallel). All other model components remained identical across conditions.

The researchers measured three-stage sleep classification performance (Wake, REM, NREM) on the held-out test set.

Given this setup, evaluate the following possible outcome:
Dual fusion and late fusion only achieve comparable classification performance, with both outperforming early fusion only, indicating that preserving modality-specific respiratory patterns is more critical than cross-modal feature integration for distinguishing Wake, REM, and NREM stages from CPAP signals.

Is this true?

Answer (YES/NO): NO